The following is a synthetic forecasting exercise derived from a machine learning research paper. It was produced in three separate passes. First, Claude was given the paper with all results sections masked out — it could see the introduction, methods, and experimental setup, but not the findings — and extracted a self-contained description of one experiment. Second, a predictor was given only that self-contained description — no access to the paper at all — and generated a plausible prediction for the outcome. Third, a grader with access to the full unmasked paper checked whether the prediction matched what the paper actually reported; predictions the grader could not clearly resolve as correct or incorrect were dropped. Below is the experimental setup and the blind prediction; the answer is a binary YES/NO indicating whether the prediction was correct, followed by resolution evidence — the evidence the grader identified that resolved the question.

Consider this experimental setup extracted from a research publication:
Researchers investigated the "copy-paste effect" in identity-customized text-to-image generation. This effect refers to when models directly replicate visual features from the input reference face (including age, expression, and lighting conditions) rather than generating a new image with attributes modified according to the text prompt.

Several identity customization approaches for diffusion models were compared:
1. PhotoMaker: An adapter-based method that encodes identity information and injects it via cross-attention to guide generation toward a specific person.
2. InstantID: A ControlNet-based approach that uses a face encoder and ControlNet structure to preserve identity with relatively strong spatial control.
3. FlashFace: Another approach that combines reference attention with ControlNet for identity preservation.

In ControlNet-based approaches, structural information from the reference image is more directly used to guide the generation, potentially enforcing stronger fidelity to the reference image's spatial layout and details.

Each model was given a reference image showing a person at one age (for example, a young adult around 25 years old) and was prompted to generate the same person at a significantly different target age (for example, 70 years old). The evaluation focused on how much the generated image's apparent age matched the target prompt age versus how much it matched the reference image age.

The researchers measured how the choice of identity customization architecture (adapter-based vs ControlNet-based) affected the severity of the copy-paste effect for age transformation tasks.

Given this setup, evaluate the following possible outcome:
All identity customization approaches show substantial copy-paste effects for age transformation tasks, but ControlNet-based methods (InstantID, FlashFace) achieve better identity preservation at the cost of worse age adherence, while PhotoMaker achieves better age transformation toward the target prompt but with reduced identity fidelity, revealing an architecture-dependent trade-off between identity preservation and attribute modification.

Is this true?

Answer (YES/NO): NO